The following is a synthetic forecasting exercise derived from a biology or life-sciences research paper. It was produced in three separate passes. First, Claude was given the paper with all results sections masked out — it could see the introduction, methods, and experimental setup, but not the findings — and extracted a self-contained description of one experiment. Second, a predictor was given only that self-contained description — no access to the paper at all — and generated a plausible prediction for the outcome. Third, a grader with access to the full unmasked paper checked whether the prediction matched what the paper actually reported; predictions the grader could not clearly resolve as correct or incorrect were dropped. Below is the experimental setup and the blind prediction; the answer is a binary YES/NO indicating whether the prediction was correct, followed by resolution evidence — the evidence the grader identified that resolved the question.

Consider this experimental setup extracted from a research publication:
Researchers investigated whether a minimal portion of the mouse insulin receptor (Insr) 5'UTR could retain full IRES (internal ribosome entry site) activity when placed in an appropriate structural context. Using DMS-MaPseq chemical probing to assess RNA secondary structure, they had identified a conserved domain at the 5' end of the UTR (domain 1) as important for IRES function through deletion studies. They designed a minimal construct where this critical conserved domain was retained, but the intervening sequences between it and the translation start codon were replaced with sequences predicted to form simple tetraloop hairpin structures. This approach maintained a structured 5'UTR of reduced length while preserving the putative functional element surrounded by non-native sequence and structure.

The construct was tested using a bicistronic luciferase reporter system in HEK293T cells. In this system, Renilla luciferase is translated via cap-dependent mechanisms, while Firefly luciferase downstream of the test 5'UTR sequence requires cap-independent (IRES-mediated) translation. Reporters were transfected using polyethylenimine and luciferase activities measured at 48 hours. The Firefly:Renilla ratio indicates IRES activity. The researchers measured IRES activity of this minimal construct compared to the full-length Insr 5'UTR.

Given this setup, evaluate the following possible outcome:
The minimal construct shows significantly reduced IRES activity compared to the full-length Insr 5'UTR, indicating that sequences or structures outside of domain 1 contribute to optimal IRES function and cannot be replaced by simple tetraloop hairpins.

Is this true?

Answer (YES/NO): NO